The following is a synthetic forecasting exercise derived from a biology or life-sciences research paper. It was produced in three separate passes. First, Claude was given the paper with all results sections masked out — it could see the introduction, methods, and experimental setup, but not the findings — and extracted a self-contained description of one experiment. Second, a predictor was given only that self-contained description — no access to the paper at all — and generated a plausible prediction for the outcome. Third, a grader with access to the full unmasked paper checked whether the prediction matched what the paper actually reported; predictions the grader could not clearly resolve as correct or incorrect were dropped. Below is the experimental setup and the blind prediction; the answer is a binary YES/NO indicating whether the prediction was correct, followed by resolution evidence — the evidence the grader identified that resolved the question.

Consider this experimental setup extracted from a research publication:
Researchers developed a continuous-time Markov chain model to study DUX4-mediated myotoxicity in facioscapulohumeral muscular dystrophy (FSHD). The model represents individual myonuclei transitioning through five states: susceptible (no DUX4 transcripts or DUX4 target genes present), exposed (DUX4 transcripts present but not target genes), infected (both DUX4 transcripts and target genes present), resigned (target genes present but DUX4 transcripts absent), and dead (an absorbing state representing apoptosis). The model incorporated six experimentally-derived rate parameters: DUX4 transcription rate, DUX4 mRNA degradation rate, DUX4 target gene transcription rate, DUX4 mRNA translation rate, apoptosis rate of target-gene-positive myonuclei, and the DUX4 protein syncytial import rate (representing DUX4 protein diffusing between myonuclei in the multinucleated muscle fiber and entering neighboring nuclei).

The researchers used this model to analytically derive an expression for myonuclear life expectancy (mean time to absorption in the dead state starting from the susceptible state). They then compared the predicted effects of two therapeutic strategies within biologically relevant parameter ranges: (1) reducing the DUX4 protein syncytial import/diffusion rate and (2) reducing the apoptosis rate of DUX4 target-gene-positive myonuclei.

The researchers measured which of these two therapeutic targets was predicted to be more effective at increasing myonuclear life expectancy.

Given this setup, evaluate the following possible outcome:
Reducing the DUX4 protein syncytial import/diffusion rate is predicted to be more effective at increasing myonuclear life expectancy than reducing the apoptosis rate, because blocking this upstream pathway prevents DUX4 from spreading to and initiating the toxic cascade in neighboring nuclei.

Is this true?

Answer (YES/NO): YES